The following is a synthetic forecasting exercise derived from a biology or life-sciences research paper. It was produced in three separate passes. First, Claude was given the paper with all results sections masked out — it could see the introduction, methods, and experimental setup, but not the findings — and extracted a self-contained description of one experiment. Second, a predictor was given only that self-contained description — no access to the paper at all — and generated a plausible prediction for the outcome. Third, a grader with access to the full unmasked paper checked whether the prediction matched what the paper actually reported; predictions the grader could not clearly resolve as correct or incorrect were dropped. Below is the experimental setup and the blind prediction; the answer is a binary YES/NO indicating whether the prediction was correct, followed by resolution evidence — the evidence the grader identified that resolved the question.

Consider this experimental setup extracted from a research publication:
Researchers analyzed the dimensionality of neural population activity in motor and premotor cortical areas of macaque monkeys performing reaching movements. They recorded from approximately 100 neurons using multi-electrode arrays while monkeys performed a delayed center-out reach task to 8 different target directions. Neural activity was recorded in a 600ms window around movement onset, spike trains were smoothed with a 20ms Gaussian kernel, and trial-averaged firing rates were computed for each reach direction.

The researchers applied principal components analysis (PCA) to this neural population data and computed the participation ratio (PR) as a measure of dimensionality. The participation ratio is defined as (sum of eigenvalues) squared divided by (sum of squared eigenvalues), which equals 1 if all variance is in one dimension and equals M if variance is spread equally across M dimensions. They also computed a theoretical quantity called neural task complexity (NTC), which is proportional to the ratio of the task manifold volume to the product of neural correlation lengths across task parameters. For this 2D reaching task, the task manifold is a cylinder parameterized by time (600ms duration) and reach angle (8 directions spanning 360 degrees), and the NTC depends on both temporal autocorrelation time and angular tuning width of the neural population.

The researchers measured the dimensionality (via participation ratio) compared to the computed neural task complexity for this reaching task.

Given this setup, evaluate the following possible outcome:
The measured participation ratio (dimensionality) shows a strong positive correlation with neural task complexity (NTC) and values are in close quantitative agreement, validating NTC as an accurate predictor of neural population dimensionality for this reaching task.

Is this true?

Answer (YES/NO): NO